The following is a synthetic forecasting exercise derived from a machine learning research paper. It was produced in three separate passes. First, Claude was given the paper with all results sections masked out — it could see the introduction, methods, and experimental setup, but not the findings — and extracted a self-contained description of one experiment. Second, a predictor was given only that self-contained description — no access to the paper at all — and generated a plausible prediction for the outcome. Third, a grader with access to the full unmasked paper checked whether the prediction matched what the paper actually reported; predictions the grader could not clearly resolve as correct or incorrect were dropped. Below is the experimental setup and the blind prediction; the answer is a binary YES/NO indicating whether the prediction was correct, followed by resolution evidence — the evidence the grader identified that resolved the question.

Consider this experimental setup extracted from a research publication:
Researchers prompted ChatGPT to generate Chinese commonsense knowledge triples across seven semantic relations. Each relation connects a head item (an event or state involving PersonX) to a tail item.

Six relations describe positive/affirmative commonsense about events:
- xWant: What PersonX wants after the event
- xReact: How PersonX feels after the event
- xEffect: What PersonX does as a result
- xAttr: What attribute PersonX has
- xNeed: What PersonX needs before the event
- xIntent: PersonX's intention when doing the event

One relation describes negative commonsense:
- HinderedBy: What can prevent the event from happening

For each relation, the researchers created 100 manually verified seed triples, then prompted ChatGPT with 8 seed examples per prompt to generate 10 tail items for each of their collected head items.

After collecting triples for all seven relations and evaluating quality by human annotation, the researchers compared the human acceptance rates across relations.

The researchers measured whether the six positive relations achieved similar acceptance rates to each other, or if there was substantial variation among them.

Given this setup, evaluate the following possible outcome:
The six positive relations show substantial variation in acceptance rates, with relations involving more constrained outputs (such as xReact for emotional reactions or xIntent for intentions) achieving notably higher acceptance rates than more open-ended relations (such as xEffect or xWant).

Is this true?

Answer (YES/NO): NO